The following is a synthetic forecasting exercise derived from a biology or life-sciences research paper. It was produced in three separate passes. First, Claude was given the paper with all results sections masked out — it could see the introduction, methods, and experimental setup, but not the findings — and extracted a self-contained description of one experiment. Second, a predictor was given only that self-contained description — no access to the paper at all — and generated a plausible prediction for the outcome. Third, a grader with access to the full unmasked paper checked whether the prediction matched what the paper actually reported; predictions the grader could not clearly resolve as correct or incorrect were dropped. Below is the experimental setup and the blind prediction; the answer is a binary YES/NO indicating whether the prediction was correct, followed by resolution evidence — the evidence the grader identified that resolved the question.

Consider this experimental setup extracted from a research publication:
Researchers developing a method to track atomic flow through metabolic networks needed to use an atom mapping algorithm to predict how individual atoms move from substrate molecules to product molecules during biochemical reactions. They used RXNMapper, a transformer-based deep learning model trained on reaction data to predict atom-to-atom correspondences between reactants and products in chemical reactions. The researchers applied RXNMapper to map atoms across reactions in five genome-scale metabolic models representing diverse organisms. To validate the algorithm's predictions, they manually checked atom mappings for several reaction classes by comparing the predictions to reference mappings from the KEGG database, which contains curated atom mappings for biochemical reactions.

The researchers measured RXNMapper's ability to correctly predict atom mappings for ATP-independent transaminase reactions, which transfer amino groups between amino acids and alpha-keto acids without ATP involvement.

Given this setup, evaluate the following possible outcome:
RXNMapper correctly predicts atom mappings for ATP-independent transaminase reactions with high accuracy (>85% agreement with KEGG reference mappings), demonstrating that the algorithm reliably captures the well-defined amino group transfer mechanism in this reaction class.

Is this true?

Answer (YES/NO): NO